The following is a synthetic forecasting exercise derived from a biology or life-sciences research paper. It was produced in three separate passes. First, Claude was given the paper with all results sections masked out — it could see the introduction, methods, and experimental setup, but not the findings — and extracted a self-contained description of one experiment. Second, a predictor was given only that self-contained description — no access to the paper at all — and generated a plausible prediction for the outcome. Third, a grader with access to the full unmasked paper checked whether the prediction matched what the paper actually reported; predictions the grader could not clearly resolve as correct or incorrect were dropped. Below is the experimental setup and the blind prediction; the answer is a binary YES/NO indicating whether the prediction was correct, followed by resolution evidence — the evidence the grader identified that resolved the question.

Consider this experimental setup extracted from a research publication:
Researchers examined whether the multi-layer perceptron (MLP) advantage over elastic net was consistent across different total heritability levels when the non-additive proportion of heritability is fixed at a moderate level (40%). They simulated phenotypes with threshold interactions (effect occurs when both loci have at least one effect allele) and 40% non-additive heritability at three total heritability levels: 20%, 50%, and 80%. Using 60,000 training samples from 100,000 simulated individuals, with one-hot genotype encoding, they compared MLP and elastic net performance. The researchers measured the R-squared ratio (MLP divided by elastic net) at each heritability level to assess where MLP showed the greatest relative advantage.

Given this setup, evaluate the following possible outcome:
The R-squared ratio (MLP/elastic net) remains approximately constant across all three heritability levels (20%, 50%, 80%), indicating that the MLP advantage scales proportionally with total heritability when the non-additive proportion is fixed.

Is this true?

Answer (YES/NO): NO